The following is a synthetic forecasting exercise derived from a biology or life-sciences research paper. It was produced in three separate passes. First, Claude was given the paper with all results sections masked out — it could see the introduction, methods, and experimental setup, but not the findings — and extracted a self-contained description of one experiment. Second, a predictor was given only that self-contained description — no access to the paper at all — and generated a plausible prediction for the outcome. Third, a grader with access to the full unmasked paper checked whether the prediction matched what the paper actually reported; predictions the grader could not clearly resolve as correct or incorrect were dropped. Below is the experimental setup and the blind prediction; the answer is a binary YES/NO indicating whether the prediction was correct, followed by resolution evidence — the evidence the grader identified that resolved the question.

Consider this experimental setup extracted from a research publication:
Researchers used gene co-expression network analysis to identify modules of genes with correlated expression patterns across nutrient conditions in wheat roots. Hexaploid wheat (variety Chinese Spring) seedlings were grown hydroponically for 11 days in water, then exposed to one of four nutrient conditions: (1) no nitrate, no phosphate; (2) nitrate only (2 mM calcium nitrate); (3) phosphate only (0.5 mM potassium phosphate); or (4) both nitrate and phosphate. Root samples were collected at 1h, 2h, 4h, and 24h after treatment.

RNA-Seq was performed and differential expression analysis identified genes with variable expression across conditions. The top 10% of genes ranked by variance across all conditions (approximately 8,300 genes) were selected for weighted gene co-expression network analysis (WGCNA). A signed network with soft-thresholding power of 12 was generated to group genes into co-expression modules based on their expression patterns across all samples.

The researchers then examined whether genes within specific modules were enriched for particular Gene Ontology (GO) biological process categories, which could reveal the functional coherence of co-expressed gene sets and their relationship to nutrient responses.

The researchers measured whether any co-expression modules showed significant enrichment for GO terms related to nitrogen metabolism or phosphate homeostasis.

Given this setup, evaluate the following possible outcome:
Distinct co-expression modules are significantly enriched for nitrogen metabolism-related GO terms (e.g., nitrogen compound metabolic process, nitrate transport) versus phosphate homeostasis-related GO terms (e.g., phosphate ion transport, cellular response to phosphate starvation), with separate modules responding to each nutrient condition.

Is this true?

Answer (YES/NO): NO